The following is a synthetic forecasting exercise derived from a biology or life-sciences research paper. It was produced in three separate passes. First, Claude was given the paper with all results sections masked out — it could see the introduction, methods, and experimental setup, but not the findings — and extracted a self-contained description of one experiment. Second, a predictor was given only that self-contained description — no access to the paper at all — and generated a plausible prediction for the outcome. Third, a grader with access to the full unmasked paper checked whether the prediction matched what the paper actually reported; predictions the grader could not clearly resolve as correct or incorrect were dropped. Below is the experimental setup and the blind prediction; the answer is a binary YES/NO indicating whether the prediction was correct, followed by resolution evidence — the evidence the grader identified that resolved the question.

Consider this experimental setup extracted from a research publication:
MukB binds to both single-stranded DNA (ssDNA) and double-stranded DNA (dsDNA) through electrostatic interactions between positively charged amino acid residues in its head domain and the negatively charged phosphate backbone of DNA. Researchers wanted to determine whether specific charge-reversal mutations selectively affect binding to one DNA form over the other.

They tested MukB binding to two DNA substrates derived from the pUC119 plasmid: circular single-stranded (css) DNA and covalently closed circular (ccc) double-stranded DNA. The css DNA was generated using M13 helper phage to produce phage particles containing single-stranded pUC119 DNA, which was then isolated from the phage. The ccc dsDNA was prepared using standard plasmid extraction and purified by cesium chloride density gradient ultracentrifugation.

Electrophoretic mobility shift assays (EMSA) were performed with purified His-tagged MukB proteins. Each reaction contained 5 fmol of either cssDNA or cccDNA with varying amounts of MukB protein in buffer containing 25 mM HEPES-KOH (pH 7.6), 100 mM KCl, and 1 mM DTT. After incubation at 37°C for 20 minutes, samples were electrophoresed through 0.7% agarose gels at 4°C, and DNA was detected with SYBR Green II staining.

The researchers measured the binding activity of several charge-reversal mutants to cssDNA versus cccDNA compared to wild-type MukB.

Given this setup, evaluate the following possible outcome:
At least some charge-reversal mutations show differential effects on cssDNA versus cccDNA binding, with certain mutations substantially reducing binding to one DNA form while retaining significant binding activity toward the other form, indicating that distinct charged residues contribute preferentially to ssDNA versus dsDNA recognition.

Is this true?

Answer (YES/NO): YES